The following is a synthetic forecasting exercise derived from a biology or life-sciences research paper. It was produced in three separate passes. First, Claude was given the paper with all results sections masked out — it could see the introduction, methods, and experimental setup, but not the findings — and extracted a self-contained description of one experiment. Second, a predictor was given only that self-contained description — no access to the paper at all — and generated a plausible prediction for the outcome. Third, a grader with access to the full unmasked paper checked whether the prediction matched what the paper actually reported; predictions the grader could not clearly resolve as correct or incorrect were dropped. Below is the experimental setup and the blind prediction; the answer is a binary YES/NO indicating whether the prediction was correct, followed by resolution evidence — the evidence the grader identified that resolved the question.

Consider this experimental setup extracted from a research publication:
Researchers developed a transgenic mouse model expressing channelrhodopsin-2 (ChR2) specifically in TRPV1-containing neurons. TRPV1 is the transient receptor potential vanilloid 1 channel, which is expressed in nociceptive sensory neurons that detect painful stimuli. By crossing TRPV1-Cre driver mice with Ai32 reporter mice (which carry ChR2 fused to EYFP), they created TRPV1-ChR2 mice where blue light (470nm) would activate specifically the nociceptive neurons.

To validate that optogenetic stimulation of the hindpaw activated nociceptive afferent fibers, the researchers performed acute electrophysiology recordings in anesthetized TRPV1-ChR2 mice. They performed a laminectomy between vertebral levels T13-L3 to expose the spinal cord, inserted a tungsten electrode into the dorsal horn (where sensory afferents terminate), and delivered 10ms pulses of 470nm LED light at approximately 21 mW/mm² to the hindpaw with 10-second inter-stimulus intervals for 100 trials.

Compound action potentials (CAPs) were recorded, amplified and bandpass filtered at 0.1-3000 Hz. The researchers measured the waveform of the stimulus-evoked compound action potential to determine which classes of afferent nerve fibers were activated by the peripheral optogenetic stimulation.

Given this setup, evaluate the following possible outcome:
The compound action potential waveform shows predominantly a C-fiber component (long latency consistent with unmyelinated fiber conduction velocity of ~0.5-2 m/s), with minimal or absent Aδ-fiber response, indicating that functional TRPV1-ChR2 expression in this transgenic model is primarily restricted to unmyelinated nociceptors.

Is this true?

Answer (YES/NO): NO